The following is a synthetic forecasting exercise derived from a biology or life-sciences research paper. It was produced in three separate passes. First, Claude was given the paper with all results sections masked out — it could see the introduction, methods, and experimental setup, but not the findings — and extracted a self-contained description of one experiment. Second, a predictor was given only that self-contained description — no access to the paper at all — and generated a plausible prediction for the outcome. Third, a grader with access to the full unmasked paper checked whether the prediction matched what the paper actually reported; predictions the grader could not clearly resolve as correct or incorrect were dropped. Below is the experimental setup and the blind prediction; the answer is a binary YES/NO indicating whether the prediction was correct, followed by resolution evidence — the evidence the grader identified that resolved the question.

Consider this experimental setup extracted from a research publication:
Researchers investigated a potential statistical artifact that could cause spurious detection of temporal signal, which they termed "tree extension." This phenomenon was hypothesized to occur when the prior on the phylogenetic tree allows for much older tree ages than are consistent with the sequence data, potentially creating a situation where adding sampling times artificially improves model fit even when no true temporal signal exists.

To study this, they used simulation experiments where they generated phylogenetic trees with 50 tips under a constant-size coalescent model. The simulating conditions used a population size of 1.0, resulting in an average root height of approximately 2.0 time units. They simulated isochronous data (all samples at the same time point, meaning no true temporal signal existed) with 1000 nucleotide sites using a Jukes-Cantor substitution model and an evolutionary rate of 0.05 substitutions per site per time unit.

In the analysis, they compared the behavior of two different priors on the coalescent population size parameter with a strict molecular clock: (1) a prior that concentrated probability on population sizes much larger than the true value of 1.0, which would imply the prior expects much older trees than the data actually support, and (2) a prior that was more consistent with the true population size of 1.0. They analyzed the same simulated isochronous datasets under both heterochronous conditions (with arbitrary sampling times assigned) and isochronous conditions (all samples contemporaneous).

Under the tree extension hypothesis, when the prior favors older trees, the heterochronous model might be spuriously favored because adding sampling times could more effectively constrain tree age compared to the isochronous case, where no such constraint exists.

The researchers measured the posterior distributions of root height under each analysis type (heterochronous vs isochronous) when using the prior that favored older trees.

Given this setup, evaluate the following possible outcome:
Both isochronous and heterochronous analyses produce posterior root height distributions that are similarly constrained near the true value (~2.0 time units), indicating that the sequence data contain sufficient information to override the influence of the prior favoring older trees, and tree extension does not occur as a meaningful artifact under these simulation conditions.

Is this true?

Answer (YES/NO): NO